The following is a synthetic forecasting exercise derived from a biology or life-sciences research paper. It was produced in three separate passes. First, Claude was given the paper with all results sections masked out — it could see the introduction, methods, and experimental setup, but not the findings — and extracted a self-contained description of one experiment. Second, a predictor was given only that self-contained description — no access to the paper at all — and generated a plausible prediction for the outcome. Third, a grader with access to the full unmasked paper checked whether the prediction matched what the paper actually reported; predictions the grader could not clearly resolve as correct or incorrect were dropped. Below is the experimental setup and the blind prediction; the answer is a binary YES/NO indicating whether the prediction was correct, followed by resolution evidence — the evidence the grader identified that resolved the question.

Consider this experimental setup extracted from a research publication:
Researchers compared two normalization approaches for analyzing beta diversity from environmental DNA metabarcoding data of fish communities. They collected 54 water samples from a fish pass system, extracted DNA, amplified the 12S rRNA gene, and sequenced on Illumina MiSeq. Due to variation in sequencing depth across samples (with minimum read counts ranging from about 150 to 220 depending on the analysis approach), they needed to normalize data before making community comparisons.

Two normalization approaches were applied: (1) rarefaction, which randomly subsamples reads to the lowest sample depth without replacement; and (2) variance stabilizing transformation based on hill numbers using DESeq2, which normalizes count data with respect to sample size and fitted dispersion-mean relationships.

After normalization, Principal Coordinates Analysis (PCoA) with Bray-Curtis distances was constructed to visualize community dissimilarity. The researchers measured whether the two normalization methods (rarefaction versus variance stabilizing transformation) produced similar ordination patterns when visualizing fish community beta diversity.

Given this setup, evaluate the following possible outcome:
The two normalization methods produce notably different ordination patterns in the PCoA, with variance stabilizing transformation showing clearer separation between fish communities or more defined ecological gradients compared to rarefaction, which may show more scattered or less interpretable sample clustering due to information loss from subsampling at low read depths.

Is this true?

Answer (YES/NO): NO